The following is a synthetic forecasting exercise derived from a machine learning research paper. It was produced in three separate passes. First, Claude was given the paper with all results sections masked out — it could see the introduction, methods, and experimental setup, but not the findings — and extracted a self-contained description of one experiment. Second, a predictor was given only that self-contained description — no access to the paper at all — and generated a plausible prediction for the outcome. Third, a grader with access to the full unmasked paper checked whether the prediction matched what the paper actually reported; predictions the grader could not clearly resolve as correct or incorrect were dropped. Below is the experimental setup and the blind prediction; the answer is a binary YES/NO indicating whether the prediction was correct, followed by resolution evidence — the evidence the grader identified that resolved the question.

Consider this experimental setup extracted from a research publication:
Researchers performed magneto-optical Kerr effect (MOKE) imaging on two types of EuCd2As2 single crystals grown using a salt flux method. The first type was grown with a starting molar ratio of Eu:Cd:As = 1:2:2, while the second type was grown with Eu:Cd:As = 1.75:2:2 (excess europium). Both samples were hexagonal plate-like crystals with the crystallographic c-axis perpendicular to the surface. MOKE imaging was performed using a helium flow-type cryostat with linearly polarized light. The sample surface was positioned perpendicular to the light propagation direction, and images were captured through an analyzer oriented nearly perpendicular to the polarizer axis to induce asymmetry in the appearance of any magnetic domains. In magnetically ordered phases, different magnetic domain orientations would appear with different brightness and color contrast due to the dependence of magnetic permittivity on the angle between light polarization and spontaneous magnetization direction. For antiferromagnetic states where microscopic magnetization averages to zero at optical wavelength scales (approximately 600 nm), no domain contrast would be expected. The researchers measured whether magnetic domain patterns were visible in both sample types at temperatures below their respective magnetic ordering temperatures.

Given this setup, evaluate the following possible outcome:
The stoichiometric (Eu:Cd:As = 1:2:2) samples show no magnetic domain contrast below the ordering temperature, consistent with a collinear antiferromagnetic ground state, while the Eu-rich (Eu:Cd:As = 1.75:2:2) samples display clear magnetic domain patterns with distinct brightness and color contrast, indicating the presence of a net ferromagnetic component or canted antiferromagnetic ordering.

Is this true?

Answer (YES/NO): NO